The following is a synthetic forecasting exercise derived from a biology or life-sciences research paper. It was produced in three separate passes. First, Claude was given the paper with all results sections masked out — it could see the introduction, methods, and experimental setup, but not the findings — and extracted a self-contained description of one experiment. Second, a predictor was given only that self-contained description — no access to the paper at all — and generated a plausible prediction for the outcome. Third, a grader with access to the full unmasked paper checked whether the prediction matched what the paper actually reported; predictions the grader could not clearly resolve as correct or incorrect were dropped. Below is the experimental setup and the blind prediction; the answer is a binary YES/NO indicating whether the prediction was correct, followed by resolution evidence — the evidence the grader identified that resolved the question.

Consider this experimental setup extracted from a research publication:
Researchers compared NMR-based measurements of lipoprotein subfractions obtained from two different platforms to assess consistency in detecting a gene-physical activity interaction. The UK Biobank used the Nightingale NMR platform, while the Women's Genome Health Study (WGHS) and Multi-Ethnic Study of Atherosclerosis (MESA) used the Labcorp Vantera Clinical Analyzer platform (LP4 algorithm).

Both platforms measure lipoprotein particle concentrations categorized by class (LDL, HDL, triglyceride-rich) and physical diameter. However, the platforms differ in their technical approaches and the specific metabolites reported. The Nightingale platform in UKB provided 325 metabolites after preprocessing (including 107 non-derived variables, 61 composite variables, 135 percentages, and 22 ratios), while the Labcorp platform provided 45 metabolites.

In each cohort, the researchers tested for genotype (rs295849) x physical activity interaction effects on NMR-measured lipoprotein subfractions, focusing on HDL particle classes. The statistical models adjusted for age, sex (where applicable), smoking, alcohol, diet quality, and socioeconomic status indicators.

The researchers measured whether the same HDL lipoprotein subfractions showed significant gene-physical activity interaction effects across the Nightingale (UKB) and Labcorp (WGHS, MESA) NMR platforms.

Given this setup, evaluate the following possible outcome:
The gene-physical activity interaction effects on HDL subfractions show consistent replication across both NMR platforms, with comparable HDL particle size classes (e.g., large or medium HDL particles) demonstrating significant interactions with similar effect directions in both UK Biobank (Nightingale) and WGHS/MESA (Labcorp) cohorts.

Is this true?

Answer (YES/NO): NO